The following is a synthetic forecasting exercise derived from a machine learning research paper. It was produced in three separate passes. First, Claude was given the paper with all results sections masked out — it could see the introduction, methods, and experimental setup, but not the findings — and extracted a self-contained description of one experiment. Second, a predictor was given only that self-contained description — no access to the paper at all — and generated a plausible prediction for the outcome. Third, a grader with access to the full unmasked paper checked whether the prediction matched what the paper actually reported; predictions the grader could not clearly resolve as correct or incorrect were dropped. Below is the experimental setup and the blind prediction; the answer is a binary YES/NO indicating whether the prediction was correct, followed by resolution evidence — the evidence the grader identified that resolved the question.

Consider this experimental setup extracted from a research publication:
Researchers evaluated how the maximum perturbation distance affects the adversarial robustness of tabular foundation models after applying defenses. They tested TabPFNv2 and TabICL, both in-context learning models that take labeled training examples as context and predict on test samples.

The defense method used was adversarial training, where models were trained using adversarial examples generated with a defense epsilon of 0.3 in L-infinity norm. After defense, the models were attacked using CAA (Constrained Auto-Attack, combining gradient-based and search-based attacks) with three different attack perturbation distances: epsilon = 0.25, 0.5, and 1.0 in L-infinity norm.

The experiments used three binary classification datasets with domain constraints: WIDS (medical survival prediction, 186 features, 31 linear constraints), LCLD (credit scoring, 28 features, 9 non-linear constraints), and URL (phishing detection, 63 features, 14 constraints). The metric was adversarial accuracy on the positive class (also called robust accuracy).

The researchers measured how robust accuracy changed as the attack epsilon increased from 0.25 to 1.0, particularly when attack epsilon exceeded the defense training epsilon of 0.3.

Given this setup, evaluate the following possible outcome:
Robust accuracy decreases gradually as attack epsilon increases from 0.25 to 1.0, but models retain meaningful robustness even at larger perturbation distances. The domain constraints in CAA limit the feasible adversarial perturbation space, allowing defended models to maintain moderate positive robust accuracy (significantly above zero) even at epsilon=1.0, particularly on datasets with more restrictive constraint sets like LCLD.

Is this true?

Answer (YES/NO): NO